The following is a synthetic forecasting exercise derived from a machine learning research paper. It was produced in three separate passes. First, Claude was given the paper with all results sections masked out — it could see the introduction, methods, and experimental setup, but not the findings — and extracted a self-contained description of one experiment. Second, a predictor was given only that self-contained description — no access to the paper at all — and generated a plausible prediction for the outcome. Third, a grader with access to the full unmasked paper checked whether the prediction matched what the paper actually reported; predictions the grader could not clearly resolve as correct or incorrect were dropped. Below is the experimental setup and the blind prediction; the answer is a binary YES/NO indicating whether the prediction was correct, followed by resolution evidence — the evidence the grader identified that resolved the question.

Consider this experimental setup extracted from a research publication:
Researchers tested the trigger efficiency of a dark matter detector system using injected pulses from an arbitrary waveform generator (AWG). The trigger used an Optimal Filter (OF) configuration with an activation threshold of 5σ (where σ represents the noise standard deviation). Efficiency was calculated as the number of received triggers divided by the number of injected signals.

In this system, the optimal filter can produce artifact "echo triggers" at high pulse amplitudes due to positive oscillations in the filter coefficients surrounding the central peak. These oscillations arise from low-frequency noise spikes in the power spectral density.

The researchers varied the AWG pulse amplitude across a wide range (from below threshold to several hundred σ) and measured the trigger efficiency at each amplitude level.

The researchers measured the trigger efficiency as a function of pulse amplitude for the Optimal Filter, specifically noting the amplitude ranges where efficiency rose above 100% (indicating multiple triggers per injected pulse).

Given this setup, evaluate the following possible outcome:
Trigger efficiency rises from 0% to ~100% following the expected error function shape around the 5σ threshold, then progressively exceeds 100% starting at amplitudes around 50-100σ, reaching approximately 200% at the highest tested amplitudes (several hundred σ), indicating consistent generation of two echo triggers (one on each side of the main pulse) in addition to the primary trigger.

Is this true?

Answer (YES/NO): NO